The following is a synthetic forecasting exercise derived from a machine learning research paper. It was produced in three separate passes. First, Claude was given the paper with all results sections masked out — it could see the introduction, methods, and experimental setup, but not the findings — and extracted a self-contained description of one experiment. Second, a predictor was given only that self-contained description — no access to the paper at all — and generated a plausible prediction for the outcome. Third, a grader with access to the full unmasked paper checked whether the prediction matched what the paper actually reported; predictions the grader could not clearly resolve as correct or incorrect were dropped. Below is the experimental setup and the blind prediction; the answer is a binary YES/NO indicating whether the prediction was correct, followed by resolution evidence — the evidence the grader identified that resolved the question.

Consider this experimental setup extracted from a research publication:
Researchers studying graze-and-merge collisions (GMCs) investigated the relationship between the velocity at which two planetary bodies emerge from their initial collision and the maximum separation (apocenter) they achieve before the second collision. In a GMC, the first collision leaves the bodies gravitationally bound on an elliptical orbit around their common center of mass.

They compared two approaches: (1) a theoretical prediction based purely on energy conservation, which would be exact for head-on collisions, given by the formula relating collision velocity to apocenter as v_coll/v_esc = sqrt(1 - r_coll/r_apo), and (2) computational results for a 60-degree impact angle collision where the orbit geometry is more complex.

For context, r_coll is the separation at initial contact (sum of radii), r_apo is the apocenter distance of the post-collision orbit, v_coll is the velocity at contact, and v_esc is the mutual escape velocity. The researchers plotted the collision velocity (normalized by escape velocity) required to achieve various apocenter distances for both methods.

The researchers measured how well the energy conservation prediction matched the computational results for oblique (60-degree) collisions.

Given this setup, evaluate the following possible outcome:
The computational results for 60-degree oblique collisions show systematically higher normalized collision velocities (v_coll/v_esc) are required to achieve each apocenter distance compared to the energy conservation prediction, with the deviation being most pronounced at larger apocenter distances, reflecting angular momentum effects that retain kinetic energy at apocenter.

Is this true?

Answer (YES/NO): NO